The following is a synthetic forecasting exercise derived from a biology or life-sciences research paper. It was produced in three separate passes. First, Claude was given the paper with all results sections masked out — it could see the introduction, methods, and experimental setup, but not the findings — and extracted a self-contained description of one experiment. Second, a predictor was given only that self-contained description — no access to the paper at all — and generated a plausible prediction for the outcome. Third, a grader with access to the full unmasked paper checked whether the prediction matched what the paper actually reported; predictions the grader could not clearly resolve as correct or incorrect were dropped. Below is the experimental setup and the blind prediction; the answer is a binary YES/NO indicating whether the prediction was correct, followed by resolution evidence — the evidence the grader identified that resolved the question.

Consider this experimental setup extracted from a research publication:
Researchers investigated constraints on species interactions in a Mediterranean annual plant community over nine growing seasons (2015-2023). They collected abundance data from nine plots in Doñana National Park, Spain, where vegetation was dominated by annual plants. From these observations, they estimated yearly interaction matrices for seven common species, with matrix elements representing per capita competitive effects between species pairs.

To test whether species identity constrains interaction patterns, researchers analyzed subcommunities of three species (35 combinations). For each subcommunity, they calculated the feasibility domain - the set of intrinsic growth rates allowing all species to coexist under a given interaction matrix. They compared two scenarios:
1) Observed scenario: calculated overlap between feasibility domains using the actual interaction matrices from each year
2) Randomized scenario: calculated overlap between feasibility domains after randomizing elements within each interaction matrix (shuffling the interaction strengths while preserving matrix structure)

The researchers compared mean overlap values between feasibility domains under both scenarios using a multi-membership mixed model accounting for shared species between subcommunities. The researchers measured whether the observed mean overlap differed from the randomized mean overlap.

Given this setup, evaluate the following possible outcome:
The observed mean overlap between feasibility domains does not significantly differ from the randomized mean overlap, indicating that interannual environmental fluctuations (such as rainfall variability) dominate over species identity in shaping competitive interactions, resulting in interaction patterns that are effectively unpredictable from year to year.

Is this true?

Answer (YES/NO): NO